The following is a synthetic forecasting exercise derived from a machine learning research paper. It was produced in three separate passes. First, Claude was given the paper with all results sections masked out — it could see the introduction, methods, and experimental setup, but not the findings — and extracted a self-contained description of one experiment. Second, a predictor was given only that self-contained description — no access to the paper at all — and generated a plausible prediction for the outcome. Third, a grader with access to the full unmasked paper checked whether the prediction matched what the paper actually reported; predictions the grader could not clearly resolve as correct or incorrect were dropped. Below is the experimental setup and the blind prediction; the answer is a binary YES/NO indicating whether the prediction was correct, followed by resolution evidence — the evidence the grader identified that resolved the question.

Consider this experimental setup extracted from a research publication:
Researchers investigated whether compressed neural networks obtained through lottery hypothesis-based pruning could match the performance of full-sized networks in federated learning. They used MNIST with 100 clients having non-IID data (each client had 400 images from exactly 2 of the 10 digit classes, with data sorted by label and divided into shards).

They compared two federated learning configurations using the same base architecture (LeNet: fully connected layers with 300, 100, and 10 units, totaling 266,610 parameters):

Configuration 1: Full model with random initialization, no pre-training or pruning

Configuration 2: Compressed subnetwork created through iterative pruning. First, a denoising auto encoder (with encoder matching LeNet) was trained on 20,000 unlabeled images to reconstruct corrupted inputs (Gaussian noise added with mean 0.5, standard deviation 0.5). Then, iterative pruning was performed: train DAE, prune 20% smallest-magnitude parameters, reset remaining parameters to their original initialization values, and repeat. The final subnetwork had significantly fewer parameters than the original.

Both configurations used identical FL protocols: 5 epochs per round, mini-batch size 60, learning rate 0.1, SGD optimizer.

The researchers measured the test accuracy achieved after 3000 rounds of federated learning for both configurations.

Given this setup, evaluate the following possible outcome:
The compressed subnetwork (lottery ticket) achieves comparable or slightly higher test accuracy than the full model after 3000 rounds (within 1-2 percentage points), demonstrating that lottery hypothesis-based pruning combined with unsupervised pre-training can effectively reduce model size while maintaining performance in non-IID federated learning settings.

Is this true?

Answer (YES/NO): YES